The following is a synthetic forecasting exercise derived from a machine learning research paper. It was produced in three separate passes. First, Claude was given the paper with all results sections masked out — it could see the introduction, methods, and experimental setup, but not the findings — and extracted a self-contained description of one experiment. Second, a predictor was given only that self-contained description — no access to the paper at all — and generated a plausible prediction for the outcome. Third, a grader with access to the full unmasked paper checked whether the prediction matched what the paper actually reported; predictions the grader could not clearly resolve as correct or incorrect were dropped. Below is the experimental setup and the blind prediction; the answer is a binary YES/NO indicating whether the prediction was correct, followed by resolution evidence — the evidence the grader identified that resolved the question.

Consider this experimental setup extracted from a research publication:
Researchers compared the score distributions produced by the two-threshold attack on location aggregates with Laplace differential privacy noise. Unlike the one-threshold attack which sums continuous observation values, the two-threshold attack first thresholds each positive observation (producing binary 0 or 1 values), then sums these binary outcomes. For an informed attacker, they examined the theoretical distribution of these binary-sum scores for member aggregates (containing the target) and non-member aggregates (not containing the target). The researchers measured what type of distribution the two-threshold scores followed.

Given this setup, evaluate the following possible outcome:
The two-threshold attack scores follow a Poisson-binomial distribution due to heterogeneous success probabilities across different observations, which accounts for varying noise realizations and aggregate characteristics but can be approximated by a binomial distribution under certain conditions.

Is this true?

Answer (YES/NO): NO